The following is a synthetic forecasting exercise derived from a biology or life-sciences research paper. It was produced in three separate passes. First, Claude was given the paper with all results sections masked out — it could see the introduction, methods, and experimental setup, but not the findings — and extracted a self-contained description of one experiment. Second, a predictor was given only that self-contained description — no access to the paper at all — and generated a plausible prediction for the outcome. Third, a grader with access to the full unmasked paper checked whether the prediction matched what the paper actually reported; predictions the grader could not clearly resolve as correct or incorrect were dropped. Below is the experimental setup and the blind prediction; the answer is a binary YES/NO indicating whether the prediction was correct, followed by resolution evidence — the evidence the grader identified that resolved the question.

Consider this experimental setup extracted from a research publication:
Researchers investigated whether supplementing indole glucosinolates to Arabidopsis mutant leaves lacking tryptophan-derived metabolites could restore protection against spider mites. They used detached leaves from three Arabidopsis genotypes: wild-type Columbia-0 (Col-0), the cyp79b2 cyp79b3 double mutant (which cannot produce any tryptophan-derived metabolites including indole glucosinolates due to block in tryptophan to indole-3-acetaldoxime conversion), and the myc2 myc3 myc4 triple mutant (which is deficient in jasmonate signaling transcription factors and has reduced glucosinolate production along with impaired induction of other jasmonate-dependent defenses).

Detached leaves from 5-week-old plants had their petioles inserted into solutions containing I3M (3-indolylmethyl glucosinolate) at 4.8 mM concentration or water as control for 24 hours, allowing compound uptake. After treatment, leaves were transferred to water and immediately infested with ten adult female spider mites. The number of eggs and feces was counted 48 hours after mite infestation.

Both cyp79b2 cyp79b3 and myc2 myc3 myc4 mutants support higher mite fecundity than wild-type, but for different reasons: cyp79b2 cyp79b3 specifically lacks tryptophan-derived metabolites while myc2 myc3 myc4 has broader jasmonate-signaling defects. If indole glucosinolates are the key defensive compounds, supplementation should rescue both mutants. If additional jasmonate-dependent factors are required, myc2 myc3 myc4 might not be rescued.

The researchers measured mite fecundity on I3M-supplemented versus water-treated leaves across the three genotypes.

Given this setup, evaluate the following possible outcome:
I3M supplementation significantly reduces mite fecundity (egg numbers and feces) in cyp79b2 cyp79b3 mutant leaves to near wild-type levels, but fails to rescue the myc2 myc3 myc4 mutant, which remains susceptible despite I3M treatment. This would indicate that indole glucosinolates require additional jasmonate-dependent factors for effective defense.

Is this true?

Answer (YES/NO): NO